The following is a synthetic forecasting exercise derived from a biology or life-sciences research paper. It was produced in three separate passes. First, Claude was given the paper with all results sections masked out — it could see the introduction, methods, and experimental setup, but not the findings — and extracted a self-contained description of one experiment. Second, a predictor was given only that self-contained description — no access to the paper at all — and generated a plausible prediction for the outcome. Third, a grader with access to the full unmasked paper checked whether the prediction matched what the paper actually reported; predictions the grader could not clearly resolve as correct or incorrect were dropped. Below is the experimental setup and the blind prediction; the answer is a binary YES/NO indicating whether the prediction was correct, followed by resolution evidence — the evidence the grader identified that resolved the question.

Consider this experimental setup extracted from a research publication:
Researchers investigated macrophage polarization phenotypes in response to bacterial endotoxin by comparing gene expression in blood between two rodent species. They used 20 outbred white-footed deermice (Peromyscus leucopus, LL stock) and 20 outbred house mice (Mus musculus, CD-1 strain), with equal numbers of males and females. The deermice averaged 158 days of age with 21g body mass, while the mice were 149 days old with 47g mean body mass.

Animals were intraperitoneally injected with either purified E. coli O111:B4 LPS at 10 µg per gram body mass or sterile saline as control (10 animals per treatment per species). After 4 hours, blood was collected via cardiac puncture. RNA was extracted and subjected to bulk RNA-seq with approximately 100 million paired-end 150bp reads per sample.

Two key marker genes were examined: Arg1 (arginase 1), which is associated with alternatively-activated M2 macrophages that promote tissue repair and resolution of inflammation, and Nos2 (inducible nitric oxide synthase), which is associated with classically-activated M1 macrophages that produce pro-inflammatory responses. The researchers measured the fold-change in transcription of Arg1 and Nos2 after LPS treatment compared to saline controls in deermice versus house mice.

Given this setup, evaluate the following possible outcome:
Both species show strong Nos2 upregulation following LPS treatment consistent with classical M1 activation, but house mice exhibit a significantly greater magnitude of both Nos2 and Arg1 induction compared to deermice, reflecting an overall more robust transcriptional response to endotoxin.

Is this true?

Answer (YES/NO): NO